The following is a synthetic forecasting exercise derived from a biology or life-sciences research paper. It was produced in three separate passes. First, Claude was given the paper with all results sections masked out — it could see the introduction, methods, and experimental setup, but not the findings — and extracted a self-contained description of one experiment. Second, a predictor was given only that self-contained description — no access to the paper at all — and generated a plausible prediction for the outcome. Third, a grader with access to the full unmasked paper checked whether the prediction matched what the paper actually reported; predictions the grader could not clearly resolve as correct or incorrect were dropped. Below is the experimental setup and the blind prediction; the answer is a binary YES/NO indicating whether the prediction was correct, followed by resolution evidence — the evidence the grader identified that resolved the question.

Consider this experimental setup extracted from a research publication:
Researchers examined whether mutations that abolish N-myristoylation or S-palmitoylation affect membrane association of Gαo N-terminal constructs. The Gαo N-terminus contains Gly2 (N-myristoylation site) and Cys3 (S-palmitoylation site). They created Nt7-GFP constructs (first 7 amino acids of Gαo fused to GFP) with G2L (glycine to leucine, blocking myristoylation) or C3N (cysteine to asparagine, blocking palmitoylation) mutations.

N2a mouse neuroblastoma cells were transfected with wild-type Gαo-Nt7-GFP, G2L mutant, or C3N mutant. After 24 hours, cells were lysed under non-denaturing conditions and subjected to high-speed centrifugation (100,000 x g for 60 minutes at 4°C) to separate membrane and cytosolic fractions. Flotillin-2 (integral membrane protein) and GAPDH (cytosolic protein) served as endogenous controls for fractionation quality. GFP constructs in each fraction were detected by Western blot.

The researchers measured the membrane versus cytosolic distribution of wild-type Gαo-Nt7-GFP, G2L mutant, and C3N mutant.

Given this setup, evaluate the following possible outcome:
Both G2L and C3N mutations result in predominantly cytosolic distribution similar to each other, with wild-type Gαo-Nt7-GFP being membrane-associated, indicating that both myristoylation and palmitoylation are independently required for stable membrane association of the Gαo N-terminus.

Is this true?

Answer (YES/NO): NO